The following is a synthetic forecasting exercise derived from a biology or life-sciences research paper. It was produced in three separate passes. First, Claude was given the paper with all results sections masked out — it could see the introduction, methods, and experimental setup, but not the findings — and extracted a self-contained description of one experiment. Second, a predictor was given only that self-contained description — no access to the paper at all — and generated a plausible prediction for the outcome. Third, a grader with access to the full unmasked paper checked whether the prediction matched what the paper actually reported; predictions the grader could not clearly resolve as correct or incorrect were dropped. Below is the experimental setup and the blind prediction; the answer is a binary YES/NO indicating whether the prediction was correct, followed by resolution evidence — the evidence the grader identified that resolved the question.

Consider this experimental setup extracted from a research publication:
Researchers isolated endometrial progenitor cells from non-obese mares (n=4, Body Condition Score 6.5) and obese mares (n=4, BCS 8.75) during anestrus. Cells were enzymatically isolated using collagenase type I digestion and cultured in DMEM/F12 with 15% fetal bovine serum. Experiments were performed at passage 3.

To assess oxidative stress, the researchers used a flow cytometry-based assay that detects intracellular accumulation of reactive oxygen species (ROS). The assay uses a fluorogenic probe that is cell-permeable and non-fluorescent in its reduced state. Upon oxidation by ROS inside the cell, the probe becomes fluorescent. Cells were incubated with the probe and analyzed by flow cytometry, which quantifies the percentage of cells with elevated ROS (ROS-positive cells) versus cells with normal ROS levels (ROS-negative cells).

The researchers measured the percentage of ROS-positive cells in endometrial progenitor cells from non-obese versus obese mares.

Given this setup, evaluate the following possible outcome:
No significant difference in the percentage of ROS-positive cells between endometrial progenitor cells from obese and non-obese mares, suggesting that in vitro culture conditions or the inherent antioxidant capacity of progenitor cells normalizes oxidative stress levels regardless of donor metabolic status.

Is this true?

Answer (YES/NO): NO